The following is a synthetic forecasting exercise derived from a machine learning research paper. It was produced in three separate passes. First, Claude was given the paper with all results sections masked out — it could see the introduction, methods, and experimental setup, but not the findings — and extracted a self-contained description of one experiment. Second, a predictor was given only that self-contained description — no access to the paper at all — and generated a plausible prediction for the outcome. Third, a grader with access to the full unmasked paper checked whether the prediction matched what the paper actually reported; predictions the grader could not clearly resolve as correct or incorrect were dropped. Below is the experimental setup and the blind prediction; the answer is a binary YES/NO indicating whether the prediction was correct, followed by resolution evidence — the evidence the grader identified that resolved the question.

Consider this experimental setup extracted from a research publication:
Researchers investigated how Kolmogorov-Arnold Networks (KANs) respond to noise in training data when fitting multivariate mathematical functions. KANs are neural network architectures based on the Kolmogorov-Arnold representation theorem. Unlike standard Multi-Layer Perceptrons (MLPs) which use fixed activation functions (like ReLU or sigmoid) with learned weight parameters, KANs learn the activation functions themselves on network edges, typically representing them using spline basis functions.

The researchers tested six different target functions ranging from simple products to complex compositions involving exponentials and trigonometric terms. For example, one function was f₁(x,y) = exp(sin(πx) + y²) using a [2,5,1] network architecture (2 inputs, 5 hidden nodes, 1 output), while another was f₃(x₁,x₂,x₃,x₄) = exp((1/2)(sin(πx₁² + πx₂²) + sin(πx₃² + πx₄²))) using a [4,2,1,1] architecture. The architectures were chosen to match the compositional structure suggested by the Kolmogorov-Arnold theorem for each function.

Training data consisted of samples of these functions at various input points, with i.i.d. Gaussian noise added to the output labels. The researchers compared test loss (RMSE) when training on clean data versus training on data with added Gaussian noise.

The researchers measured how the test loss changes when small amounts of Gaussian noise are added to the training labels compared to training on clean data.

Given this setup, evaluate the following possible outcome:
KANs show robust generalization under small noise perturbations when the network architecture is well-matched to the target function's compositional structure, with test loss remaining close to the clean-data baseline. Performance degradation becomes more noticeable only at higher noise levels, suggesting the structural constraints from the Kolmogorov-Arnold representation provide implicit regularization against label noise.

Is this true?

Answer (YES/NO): NO